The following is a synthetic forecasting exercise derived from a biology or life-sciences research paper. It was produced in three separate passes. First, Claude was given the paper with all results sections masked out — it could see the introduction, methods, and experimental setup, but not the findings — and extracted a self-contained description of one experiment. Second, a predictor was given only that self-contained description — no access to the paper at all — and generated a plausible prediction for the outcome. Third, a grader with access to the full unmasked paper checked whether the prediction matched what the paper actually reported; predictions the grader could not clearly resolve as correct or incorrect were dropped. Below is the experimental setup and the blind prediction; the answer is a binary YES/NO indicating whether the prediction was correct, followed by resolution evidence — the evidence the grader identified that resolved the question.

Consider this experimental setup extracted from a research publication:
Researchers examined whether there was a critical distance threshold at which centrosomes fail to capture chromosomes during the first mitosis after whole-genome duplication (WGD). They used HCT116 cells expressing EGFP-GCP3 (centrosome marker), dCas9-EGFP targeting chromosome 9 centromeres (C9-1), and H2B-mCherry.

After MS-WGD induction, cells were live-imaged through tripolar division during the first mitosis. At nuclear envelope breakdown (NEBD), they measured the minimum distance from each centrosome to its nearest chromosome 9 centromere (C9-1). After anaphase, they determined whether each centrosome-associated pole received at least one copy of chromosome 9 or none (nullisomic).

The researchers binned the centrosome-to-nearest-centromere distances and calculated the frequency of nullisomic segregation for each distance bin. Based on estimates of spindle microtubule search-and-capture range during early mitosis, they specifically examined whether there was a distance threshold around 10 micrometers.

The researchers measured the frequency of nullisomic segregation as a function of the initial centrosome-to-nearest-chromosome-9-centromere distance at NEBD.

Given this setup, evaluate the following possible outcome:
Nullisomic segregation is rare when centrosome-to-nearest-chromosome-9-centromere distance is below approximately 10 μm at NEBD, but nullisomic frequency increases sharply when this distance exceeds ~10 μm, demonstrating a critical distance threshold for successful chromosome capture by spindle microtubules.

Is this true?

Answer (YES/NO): YES